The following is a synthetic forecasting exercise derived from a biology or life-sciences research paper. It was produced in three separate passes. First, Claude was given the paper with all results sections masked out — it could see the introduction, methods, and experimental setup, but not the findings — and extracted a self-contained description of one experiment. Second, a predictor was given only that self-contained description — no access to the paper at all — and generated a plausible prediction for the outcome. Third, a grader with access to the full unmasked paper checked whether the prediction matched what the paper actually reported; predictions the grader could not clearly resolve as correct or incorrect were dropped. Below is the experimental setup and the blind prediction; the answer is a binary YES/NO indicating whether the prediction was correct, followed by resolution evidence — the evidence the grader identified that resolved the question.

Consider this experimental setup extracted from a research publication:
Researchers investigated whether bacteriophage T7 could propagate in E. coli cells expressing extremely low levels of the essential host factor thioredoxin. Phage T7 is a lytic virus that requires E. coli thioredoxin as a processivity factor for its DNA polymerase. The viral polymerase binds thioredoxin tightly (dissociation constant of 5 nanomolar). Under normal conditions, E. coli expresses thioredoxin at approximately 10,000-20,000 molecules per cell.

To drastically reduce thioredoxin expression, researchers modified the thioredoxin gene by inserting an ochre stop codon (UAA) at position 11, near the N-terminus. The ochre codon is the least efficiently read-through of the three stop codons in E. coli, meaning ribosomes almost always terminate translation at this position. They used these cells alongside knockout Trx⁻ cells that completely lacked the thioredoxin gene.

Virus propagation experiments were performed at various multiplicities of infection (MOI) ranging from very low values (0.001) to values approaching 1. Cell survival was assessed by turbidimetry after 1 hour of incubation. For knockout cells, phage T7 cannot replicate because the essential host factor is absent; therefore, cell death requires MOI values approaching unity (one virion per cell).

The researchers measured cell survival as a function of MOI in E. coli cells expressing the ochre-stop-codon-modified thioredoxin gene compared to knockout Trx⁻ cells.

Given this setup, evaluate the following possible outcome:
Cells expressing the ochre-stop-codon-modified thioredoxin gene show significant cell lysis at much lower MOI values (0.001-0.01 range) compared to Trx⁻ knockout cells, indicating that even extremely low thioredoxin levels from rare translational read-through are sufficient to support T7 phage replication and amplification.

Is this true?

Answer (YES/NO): YES